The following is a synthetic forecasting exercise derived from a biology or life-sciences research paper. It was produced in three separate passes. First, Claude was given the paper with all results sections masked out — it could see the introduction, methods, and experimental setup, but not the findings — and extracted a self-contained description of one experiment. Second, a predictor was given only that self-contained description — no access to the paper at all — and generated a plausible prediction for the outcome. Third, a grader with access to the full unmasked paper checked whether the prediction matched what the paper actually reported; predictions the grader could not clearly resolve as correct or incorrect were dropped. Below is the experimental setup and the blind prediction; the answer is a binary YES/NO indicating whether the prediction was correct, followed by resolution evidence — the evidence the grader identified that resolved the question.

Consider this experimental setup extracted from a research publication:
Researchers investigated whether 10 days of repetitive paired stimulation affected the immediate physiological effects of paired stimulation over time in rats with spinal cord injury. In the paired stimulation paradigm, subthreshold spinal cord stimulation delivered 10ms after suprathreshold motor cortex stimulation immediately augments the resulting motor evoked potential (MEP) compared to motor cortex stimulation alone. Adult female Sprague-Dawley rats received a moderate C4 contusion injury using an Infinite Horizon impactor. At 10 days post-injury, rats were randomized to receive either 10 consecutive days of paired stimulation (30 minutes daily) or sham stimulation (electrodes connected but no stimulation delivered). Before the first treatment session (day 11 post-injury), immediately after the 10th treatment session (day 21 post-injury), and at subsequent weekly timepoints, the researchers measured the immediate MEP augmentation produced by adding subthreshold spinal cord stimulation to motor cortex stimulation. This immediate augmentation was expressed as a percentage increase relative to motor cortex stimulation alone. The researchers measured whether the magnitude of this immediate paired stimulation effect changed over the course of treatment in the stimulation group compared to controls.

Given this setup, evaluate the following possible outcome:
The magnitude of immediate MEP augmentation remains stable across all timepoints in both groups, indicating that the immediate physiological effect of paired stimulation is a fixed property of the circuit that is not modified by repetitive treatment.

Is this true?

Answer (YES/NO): NO